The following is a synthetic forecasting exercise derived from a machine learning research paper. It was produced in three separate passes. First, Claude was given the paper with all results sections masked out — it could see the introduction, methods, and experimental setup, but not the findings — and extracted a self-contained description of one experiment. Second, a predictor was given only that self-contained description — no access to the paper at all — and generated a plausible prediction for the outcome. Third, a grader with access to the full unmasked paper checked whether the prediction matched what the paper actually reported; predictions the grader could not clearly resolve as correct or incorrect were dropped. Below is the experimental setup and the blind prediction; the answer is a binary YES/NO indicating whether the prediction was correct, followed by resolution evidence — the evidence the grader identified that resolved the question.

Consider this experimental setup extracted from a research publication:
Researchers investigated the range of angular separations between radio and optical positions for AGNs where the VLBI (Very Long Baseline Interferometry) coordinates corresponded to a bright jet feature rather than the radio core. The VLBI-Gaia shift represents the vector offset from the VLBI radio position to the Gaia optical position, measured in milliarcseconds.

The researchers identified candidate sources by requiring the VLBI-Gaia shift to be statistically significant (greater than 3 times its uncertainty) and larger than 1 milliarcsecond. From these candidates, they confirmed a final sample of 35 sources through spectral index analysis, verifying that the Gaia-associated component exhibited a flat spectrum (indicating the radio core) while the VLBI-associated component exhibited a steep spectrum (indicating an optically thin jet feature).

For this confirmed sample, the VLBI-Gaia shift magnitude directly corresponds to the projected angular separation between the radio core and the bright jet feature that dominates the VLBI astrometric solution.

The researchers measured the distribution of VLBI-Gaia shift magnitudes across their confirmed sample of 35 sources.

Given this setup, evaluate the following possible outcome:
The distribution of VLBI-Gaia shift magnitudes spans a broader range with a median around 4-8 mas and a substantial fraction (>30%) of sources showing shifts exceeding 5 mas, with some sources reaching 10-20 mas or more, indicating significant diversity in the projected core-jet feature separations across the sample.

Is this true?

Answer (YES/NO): YES